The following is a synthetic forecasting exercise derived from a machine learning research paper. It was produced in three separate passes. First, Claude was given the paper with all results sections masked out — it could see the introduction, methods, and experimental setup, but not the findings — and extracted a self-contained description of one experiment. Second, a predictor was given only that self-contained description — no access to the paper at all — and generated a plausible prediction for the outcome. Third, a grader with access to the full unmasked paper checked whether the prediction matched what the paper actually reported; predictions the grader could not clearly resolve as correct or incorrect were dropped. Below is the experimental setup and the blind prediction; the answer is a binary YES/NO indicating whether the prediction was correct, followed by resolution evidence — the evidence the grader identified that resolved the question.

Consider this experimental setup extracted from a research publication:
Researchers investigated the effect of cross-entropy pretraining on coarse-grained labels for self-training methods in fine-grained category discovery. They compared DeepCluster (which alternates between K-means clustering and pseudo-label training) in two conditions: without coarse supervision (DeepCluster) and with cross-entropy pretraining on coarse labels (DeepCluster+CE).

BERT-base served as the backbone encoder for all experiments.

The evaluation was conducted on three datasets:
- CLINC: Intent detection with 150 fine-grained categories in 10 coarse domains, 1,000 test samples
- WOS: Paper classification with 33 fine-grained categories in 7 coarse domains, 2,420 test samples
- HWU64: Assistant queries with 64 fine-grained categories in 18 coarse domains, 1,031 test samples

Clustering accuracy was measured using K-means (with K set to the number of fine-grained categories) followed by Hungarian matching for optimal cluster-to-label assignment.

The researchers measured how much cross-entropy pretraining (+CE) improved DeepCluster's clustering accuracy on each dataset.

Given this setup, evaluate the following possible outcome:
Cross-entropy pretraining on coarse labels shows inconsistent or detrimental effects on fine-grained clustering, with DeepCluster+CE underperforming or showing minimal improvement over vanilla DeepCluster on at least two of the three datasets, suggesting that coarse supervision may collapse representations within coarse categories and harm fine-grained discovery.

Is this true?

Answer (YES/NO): NO